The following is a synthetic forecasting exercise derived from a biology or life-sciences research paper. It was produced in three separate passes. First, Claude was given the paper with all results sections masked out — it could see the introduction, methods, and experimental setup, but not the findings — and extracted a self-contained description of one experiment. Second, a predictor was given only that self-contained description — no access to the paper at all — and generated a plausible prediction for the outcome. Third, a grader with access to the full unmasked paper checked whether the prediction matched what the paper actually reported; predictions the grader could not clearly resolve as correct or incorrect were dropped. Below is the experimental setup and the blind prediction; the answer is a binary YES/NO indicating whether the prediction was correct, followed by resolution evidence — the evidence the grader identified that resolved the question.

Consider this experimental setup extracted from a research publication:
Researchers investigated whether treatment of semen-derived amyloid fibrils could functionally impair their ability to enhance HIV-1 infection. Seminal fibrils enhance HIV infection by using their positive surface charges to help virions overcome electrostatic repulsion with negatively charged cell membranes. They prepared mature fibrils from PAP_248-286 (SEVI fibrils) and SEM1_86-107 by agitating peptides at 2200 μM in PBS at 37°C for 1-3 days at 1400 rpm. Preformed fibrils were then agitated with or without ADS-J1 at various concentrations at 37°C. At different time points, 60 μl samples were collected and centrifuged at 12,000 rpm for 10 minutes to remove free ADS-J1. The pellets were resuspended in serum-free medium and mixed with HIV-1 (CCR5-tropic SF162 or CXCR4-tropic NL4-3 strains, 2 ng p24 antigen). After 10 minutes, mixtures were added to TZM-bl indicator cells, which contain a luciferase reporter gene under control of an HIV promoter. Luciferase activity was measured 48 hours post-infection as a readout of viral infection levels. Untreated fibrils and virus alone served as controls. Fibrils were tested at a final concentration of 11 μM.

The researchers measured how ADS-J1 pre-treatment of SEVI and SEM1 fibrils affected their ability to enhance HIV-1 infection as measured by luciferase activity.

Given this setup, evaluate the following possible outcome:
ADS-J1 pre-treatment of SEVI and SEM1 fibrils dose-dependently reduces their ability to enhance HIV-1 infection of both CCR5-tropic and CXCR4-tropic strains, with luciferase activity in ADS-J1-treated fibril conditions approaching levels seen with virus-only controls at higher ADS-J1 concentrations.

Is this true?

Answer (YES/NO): YES